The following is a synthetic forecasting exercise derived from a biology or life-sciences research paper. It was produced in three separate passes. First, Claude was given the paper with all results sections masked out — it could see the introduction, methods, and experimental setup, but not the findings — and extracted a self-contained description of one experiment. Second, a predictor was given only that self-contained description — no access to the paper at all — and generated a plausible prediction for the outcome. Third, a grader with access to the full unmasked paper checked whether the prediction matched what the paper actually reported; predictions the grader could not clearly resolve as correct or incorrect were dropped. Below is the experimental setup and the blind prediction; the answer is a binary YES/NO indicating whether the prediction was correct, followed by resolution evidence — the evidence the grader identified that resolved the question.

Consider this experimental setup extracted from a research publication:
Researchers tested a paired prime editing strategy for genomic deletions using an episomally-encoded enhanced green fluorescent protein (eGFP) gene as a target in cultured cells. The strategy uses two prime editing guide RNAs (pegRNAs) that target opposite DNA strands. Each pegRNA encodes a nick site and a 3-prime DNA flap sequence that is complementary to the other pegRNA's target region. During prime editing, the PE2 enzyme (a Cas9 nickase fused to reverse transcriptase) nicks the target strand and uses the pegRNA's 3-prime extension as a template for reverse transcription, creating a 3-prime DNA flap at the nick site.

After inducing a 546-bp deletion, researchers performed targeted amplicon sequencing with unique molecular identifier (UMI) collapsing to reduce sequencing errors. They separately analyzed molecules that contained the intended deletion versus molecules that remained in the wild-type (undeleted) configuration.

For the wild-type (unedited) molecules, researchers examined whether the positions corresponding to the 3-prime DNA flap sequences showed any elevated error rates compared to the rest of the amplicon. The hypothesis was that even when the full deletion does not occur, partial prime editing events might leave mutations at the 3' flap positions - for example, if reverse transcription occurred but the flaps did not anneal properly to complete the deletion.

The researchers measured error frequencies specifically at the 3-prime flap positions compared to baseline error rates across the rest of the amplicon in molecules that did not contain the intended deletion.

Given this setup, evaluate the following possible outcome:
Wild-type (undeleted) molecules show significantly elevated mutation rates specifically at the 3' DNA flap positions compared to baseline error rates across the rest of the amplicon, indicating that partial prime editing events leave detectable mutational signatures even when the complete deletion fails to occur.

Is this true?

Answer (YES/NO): NO